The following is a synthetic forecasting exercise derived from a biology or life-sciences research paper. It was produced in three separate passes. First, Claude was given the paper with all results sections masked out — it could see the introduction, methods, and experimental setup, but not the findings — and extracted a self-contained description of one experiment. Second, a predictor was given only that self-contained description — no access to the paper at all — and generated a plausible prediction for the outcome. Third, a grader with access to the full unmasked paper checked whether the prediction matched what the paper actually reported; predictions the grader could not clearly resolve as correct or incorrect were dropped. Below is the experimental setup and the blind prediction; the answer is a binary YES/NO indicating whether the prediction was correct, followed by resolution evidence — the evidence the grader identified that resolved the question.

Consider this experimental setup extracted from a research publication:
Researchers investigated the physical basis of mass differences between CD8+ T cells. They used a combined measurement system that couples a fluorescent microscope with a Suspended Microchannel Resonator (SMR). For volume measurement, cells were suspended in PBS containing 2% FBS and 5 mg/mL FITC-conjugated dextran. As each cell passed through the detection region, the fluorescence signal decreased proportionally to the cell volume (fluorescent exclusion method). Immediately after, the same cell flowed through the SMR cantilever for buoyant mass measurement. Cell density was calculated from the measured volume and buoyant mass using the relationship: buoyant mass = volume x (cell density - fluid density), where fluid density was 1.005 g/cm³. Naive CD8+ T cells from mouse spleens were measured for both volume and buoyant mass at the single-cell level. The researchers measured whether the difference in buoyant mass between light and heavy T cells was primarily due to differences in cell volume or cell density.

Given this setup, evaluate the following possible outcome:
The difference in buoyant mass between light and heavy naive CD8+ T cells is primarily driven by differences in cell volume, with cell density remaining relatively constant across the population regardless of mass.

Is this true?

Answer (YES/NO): NO